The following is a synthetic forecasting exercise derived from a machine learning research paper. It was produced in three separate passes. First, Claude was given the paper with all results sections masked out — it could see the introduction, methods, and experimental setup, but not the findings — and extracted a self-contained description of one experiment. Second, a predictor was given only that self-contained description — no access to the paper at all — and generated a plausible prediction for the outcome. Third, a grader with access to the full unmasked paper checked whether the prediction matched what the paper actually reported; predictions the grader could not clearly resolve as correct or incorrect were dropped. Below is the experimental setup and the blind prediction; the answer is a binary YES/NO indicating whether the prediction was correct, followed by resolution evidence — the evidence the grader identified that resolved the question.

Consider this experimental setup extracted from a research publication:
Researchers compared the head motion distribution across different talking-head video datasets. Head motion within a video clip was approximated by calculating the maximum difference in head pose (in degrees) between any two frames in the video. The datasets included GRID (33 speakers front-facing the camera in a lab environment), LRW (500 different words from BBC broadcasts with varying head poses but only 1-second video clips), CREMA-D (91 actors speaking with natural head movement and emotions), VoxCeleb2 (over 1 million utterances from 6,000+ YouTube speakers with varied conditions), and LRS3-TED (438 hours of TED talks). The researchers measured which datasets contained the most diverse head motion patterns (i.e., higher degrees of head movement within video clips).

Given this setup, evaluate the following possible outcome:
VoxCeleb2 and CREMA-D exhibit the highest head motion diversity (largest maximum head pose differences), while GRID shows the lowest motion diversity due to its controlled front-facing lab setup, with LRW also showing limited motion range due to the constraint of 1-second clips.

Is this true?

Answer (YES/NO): NO